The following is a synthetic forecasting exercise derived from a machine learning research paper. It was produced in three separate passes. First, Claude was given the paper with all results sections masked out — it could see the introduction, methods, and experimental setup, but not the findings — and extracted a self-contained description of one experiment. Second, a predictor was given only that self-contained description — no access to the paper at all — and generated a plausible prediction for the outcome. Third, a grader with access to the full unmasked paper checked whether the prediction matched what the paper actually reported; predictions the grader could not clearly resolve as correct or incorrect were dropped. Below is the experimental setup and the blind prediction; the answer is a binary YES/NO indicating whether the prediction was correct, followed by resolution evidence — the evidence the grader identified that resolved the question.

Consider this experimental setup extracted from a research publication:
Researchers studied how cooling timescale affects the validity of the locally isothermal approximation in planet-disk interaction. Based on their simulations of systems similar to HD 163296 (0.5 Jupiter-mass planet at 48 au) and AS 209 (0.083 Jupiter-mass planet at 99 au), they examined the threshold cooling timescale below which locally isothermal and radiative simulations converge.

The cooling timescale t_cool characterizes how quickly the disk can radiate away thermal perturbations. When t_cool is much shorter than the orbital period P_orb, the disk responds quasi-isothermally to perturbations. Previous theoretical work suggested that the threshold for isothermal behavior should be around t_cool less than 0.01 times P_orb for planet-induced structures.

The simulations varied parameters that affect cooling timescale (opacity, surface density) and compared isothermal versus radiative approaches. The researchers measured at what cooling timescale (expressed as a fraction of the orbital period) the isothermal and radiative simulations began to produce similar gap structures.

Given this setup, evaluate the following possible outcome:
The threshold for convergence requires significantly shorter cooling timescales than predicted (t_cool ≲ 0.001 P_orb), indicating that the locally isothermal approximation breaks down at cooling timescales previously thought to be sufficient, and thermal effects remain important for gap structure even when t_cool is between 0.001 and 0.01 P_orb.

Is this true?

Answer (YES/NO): NO